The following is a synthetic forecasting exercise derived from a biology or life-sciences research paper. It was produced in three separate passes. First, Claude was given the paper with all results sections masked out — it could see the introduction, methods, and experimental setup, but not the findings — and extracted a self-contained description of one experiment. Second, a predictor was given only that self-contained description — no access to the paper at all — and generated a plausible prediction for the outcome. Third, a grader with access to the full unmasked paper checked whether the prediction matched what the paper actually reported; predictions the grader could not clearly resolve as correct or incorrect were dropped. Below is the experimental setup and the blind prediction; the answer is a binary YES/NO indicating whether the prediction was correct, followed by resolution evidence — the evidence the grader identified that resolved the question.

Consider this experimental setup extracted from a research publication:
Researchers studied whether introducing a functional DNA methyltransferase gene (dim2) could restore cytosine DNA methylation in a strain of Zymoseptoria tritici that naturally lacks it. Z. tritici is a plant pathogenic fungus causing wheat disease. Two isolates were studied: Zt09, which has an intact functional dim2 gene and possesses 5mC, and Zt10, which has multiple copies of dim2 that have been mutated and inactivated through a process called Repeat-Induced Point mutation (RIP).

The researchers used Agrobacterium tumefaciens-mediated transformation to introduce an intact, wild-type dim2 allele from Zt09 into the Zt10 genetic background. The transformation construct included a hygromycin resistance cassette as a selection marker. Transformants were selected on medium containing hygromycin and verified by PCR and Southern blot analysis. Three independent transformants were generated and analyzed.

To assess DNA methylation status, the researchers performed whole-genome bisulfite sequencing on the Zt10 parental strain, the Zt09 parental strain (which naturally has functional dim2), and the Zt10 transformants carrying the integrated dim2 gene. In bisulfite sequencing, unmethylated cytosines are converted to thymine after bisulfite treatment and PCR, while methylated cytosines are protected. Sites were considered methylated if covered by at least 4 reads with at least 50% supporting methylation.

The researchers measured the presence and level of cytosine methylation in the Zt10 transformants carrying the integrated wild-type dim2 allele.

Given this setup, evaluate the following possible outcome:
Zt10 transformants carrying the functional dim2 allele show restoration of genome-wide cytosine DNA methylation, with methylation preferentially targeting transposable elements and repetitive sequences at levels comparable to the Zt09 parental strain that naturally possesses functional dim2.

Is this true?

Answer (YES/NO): NO